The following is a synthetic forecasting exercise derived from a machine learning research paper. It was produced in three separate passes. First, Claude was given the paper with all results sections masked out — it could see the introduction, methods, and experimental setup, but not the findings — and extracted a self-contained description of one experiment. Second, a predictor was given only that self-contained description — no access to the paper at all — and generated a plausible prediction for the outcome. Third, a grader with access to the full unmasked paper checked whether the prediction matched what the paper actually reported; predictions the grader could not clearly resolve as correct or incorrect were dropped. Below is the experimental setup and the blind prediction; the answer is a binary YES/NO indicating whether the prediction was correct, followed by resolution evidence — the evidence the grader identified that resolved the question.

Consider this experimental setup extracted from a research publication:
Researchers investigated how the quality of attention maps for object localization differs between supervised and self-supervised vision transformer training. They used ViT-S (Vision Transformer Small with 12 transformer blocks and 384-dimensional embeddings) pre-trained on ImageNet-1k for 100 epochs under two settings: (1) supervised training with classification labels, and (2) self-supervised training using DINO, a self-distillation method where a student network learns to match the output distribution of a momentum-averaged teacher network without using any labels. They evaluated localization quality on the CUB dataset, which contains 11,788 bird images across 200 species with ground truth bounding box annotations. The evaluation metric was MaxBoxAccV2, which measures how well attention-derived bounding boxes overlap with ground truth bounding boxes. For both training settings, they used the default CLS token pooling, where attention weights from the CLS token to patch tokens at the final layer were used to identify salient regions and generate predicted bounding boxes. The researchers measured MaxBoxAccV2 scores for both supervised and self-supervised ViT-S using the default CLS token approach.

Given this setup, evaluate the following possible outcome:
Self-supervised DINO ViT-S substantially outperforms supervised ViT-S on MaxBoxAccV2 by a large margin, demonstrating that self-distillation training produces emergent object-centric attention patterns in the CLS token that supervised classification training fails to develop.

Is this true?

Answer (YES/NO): YES